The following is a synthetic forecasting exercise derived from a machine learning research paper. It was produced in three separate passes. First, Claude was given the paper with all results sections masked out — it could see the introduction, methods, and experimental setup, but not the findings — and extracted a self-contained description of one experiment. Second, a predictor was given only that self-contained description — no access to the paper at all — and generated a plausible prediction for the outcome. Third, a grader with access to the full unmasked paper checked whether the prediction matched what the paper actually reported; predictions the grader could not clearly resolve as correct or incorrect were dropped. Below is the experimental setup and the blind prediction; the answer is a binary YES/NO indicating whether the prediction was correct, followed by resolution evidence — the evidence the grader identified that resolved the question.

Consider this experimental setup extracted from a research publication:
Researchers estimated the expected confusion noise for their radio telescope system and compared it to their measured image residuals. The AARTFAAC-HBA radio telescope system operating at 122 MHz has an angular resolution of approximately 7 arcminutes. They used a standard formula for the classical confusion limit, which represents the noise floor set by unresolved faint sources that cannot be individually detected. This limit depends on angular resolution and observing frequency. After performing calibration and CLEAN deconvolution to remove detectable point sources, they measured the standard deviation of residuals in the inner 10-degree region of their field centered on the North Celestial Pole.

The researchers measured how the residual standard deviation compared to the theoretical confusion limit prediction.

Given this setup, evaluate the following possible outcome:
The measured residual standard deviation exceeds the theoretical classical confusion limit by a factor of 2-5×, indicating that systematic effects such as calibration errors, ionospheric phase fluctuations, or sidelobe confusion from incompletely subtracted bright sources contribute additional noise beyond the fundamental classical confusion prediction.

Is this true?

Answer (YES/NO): NO